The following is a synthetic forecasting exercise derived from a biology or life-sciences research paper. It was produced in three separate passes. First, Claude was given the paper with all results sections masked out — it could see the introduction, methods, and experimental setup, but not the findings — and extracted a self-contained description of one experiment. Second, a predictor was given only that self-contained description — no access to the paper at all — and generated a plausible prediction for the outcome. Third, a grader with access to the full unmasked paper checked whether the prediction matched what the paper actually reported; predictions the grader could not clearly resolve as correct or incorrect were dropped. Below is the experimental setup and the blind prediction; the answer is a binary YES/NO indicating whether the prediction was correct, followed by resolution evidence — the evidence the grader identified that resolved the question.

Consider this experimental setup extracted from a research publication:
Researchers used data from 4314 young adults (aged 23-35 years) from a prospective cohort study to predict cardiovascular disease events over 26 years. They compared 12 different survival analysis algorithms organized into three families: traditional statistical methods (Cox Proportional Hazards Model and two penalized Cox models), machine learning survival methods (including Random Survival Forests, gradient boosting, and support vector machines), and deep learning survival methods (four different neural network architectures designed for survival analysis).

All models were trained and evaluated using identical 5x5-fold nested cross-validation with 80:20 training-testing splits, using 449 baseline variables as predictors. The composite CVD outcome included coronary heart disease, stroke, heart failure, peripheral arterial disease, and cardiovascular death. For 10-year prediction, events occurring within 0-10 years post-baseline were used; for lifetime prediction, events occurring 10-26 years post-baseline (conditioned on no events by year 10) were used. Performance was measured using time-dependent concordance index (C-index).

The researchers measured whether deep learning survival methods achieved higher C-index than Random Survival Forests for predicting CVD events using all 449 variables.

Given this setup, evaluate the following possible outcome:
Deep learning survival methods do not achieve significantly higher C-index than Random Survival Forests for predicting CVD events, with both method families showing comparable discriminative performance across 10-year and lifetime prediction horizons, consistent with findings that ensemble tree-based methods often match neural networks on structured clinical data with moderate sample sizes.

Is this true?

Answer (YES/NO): YES